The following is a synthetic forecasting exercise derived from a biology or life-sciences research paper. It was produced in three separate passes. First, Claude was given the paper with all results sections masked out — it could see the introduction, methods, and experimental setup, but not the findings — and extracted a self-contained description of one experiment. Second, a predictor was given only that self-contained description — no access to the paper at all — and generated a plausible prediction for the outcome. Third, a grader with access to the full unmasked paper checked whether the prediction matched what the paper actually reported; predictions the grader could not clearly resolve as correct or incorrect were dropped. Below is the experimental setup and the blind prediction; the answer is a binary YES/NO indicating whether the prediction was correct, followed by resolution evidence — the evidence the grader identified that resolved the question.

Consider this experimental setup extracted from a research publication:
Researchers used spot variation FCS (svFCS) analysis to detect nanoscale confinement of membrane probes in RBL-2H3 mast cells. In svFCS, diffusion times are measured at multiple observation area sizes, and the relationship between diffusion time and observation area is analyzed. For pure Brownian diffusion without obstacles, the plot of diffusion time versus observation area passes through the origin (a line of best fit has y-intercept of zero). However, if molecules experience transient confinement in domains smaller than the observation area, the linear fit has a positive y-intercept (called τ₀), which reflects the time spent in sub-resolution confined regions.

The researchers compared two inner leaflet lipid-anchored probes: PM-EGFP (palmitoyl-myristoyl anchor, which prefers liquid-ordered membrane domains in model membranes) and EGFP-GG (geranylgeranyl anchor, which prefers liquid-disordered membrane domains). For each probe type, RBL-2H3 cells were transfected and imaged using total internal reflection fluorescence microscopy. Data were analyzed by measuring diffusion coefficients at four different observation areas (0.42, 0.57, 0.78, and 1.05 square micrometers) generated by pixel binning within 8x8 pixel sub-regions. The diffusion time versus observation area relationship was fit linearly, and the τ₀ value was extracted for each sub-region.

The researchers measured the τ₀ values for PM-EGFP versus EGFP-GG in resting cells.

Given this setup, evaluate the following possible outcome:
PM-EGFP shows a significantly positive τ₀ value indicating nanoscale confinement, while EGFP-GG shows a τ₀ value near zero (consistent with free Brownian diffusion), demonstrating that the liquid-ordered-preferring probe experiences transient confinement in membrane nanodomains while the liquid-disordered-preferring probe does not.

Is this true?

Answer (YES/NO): YES